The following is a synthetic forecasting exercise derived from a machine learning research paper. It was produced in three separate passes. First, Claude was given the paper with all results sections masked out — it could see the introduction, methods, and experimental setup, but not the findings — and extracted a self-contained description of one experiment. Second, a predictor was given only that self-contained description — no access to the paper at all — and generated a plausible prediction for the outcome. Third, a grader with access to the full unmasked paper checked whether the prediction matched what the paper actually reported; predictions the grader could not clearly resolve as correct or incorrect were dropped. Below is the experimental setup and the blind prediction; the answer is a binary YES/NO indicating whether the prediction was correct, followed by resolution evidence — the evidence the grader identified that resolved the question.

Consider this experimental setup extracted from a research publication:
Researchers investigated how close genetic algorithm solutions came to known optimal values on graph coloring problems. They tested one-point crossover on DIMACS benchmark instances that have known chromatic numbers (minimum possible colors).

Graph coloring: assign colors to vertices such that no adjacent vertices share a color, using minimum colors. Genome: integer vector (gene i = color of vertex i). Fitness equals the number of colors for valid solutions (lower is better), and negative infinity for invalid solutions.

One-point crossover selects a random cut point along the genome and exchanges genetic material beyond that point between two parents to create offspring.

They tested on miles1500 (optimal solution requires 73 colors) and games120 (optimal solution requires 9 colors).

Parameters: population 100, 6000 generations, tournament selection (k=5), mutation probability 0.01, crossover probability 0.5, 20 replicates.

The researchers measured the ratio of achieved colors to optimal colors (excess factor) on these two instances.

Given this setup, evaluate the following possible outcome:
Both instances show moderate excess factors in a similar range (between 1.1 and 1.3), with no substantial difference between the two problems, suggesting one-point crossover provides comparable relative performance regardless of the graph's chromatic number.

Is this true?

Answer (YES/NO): NO